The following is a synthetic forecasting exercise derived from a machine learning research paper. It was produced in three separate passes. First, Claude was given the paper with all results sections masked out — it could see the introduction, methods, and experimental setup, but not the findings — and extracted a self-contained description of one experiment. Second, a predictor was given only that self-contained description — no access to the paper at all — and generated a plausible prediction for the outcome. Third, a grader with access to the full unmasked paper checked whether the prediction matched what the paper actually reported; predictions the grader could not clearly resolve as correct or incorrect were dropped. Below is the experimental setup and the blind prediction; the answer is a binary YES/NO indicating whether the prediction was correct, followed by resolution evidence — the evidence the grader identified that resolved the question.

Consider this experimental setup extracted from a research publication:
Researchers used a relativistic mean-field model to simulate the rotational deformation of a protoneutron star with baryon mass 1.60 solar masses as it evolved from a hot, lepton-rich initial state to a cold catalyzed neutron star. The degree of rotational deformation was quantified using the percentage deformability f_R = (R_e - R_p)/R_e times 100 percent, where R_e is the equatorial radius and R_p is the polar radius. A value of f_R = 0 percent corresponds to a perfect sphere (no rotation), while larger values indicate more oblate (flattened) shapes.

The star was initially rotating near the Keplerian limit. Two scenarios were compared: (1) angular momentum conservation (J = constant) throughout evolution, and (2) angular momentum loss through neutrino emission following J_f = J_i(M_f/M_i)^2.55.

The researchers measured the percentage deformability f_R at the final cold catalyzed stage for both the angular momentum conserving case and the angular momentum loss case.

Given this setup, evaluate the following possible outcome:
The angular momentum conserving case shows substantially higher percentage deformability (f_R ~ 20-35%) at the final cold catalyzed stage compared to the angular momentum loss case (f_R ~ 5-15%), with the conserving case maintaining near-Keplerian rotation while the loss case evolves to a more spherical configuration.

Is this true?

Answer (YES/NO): NO